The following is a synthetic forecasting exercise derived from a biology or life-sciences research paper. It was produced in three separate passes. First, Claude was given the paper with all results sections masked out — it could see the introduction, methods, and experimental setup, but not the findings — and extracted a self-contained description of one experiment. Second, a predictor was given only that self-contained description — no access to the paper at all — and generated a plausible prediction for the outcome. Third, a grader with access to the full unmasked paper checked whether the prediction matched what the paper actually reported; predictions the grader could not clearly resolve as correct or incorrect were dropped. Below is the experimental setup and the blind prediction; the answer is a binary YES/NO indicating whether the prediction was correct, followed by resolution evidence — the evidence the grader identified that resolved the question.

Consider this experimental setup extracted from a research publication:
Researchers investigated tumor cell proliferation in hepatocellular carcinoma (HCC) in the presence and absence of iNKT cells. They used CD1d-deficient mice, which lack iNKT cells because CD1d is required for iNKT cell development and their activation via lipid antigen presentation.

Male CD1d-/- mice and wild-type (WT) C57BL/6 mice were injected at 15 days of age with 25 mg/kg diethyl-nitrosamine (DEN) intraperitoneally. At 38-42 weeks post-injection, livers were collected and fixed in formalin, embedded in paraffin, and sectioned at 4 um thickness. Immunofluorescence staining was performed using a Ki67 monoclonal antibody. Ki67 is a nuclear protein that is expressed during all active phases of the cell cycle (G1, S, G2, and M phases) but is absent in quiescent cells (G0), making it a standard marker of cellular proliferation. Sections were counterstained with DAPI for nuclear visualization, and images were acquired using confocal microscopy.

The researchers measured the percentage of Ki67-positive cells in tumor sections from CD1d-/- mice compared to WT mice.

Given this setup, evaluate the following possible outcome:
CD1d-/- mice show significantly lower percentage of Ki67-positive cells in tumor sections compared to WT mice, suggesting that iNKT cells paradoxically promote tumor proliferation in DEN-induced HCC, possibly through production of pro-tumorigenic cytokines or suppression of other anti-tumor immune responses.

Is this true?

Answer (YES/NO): NO